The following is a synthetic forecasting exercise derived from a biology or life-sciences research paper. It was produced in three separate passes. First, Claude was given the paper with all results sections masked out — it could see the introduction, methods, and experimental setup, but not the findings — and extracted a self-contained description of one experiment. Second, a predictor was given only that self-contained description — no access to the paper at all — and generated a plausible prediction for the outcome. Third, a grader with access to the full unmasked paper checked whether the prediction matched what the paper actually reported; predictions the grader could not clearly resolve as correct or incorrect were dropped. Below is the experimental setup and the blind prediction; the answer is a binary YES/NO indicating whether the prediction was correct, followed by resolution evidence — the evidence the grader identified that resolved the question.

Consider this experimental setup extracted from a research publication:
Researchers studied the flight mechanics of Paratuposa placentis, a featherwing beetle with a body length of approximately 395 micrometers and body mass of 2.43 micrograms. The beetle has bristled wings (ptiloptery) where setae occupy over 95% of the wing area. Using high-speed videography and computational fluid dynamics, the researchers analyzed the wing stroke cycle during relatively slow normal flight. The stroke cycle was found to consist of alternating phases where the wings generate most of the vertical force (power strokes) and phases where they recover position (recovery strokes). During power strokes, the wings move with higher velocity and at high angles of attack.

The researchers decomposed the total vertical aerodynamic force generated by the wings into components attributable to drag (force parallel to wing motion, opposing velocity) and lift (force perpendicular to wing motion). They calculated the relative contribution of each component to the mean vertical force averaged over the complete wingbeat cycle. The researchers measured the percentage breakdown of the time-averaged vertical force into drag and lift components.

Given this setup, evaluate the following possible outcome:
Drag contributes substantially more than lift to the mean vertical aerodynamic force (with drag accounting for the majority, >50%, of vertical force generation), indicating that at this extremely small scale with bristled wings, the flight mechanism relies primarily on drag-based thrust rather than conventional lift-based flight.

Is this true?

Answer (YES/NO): NO